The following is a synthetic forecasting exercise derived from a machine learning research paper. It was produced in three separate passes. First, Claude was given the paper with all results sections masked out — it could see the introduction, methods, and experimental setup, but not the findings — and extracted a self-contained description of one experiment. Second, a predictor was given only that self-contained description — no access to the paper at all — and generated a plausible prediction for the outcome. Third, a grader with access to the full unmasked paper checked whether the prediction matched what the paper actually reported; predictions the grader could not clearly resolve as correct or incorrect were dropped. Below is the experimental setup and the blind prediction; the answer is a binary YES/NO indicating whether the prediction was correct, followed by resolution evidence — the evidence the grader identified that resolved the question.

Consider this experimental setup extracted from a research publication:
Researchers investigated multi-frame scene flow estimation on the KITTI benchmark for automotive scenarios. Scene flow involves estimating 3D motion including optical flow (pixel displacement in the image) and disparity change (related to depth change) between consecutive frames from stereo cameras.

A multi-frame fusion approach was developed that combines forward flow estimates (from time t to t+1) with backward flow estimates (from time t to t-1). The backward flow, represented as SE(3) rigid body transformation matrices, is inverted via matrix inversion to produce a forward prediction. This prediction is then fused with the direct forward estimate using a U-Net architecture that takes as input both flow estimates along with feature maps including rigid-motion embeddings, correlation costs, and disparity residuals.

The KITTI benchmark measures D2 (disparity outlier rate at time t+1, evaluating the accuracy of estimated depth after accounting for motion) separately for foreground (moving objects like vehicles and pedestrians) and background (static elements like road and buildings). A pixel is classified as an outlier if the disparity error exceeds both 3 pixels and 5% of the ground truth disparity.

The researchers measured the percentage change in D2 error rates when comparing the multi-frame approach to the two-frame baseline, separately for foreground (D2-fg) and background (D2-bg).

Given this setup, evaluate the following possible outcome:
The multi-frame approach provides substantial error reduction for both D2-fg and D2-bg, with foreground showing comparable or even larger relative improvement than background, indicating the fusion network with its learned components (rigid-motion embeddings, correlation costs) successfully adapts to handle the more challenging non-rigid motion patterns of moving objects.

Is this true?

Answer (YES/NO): NO